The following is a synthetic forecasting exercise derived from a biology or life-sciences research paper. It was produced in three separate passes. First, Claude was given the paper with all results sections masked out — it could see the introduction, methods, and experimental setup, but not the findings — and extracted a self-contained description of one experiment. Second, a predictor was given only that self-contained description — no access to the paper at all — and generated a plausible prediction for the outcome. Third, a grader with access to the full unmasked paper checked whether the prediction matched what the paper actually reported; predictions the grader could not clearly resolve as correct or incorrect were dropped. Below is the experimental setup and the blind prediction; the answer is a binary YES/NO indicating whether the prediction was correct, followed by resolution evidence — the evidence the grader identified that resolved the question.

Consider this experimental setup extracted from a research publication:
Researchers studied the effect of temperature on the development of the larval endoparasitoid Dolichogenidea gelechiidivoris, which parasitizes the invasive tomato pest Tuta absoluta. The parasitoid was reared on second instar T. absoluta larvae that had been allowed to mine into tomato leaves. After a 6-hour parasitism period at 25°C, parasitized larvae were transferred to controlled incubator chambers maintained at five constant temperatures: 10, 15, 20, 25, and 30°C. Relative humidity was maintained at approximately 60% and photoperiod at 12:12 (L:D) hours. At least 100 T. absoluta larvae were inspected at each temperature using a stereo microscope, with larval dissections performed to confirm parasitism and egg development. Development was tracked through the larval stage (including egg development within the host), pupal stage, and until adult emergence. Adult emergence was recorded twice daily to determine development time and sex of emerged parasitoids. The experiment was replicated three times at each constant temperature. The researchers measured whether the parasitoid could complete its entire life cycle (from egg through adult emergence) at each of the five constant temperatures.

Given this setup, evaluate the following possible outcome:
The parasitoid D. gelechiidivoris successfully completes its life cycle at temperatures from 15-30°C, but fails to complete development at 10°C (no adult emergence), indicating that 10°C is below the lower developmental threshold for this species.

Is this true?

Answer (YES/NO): YES